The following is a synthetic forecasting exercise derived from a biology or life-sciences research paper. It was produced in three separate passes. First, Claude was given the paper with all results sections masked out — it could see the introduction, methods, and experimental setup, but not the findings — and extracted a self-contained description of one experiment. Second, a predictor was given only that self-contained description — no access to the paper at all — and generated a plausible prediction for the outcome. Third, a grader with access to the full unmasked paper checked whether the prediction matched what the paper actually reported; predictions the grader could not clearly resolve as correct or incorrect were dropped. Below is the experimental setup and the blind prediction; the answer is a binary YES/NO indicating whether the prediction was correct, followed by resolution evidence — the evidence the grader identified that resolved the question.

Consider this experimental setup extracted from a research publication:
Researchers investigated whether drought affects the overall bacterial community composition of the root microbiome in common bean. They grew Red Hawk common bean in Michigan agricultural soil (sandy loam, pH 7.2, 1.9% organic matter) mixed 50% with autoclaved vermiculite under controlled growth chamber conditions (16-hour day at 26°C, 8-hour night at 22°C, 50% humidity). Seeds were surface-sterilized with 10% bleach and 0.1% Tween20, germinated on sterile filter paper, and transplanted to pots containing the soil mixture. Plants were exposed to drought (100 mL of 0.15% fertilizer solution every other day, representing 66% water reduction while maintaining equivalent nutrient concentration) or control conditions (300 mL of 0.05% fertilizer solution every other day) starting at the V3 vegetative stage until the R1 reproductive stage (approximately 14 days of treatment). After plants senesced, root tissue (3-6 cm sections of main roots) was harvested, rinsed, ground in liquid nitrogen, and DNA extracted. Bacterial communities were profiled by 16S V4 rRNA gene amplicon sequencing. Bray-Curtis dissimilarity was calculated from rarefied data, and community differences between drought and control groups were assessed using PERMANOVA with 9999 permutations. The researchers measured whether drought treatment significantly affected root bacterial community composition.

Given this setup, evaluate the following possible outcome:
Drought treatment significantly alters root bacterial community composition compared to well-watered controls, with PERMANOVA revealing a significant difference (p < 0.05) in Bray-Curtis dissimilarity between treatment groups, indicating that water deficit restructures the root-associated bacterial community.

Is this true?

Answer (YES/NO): NO